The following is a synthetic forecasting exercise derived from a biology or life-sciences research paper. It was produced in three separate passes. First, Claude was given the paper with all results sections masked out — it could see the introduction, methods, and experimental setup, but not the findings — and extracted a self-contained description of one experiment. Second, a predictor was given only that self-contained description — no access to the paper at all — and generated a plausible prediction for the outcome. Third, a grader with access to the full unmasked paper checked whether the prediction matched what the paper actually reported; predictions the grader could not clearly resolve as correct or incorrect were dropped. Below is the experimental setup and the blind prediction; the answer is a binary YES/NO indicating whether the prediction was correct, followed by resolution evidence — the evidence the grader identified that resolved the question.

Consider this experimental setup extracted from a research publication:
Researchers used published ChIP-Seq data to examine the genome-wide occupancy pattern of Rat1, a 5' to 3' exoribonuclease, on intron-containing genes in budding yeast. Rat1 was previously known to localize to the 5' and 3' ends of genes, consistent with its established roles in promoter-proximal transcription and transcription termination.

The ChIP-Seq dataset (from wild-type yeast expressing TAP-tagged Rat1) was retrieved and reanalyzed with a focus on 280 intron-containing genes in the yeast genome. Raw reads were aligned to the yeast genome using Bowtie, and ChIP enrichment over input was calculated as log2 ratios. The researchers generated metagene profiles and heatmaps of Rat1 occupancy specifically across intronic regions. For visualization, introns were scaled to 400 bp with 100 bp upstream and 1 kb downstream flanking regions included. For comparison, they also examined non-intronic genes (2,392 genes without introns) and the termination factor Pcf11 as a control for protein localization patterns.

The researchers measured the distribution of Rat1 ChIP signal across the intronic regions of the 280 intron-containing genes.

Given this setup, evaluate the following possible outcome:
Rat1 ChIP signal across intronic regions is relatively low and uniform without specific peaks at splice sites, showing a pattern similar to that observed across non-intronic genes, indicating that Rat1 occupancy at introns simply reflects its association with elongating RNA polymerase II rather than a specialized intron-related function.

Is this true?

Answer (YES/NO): NO